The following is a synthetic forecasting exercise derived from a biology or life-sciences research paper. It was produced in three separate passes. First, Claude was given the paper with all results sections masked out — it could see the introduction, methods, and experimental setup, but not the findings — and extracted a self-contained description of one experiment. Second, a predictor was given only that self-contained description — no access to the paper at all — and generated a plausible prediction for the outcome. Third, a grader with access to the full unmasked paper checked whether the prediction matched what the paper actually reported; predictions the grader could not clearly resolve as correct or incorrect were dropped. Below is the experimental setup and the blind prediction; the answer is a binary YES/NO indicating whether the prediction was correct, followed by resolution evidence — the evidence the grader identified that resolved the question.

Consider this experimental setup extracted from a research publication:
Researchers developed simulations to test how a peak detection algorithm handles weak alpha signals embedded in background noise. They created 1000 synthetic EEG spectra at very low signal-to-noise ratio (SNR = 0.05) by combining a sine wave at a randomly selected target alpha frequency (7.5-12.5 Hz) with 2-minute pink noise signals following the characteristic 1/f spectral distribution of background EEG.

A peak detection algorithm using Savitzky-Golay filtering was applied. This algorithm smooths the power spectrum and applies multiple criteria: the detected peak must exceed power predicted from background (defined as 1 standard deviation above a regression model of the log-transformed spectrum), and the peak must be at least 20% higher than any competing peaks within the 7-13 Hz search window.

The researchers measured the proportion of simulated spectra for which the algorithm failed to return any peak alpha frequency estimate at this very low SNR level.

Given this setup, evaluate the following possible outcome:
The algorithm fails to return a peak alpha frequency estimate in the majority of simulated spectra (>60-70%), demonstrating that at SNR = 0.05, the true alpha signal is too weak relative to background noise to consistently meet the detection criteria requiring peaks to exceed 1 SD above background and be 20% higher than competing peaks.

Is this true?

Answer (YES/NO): NO